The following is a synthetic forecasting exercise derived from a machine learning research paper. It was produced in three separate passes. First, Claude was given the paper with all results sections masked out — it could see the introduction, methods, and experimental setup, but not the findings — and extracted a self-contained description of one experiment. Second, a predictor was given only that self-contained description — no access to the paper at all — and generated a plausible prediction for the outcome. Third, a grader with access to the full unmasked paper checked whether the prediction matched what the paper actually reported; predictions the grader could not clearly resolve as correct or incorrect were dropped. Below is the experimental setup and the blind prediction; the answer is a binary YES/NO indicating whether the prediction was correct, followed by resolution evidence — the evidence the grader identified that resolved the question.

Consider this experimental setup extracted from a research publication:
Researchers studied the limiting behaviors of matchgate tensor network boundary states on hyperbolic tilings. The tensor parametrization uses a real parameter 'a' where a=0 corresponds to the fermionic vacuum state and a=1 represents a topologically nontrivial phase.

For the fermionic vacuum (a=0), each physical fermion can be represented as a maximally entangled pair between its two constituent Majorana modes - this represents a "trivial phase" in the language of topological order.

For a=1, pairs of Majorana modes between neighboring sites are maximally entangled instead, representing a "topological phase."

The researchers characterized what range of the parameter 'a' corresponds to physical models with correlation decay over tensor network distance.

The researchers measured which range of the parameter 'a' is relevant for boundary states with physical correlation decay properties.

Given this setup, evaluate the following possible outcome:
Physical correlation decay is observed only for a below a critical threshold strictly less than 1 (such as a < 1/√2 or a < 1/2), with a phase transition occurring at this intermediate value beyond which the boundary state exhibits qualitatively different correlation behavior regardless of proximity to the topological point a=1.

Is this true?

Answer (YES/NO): NO